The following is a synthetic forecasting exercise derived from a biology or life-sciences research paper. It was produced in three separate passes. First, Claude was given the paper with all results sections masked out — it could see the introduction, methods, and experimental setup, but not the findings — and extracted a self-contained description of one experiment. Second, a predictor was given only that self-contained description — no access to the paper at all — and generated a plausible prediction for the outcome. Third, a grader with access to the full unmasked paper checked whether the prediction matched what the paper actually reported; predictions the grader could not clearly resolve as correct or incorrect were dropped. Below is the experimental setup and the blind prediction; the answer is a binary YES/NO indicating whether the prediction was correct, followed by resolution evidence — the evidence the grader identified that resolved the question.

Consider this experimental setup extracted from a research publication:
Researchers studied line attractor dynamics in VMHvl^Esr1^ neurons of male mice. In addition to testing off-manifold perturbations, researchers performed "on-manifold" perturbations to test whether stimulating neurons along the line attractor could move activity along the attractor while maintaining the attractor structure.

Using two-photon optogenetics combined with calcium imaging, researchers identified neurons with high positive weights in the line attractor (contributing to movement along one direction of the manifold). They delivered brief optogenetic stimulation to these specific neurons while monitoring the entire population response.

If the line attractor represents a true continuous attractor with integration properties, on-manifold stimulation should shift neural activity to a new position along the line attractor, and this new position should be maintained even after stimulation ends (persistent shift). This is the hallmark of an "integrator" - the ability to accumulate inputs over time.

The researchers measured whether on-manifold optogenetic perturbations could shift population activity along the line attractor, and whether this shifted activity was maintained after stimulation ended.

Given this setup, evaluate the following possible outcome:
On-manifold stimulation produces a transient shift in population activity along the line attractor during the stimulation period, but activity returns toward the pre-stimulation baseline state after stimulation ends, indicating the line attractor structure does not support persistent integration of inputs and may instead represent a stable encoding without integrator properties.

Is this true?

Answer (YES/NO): NO